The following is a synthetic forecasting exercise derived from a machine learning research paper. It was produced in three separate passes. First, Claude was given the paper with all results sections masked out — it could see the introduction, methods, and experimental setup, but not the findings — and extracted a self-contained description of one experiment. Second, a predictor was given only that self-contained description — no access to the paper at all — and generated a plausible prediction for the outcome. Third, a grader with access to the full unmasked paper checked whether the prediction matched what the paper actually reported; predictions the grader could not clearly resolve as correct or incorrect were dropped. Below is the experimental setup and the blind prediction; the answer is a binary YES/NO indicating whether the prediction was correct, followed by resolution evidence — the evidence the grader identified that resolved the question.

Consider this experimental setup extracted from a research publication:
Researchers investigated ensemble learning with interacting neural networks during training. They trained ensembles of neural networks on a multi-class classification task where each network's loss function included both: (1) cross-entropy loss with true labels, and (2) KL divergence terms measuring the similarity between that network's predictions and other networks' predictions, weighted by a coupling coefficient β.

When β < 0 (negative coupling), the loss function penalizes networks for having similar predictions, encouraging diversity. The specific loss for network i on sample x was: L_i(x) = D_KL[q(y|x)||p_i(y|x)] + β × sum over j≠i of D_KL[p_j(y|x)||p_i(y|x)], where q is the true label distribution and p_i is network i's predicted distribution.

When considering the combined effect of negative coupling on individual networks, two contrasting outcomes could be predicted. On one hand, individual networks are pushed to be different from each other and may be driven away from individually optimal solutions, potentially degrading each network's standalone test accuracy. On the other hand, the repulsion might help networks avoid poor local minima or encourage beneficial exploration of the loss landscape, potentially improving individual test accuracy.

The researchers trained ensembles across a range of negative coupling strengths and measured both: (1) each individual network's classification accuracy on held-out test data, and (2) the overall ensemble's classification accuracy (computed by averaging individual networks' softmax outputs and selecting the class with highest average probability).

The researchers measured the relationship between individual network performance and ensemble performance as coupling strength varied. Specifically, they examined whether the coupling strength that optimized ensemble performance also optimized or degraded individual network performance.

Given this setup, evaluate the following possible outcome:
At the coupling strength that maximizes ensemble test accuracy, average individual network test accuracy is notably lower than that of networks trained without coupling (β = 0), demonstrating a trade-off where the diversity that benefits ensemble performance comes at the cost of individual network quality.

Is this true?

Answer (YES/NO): YES